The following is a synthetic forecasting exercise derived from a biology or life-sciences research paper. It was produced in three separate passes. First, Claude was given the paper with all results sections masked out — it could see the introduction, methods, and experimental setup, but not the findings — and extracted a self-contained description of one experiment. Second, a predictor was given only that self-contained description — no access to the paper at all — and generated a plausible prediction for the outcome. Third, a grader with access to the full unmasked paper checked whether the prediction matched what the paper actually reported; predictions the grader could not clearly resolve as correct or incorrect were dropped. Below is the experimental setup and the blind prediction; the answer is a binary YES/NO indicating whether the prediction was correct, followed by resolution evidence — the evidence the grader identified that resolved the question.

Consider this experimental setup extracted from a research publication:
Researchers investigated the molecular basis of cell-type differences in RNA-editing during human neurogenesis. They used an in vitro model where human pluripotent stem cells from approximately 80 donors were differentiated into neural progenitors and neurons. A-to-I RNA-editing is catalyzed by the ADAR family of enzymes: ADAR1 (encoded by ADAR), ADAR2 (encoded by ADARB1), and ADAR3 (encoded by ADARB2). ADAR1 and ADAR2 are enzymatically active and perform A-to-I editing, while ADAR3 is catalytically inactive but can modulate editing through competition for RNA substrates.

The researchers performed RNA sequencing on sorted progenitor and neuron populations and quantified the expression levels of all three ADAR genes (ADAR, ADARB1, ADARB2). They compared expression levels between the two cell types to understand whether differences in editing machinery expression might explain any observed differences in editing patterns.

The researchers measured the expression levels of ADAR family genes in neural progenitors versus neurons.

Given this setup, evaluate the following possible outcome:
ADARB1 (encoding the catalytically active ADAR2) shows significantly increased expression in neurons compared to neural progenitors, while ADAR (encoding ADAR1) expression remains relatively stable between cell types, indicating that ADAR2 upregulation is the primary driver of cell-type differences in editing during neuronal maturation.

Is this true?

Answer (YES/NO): NO